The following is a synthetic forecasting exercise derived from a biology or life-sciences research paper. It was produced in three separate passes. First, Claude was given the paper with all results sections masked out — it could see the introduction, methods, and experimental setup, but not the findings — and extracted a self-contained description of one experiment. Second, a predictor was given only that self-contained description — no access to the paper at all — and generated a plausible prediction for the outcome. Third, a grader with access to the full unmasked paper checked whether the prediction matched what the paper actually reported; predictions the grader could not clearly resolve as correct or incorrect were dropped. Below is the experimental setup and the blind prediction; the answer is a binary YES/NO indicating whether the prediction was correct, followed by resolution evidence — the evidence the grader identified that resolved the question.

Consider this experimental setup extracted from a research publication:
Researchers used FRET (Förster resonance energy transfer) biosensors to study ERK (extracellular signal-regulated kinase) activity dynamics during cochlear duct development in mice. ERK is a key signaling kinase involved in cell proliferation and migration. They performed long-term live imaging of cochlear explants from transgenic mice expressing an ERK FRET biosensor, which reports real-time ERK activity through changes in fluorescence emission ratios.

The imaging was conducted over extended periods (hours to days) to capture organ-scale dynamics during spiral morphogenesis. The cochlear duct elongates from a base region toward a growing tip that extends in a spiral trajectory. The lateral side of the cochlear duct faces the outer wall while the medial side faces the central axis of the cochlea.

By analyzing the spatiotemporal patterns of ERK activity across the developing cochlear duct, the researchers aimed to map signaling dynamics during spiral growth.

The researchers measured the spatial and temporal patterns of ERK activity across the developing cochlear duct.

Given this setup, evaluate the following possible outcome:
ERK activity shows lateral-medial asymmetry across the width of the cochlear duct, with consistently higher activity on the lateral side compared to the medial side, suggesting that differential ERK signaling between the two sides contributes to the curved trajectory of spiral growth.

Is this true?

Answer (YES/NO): YES